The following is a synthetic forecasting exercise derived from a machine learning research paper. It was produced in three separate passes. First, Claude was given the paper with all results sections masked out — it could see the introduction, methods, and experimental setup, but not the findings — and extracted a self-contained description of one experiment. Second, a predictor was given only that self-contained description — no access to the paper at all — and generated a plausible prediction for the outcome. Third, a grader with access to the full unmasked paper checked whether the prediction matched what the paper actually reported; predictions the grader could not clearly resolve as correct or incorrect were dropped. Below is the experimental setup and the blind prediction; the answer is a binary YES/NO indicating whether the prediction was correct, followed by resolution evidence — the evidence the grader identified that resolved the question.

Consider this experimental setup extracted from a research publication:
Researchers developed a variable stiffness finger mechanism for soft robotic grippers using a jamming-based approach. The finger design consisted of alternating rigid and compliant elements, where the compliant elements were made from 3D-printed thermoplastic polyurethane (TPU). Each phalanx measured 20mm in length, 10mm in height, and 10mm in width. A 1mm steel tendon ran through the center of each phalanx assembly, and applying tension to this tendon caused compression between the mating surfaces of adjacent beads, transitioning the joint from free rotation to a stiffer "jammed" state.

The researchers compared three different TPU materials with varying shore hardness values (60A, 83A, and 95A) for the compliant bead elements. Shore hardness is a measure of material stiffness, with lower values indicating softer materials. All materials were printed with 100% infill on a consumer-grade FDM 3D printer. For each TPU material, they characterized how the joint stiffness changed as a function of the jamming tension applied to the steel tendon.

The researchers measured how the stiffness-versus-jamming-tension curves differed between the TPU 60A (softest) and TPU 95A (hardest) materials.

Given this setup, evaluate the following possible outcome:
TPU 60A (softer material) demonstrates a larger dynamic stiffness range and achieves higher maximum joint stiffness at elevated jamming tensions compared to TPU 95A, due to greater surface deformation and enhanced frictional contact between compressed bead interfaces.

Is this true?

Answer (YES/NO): NO